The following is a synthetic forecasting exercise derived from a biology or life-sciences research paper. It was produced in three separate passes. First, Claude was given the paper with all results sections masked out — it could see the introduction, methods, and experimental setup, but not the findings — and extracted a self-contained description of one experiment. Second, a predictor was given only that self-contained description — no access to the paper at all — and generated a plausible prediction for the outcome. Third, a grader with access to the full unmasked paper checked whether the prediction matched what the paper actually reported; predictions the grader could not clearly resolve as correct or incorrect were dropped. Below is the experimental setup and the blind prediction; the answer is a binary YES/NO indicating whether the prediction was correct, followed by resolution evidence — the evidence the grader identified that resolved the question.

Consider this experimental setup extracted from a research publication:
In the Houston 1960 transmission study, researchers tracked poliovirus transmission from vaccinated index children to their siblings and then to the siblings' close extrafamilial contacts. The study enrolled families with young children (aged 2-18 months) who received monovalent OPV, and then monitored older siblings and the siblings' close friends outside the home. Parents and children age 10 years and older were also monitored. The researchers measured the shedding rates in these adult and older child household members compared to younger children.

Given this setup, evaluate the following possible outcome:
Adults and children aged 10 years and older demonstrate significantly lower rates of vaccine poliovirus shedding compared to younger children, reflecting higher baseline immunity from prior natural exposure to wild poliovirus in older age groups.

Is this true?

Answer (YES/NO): NO